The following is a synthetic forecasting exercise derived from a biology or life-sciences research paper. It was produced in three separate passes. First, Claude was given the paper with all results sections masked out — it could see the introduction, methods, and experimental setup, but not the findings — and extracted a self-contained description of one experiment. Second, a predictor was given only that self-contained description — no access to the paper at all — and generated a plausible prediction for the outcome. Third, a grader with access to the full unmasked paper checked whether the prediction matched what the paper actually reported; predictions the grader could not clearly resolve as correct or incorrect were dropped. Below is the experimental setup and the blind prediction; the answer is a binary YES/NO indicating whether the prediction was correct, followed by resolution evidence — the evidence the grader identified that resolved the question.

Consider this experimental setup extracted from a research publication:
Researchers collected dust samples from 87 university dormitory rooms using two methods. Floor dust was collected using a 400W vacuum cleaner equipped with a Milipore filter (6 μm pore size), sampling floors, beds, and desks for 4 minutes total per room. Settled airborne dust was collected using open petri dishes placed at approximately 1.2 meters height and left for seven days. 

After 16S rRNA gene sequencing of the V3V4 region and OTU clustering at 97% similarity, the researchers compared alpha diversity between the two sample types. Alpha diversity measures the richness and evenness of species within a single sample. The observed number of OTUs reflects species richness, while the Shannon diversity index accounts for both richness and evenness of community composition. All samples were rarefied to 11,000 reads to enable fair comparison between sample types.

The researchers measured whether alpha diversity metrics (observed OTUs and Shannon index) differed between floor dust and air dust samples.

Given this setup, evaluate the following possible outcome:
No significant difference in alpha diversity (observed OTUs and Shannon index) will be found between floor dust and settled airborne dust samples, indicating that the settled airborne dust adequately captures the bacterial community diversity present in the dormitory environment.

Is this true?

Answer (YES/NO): NO